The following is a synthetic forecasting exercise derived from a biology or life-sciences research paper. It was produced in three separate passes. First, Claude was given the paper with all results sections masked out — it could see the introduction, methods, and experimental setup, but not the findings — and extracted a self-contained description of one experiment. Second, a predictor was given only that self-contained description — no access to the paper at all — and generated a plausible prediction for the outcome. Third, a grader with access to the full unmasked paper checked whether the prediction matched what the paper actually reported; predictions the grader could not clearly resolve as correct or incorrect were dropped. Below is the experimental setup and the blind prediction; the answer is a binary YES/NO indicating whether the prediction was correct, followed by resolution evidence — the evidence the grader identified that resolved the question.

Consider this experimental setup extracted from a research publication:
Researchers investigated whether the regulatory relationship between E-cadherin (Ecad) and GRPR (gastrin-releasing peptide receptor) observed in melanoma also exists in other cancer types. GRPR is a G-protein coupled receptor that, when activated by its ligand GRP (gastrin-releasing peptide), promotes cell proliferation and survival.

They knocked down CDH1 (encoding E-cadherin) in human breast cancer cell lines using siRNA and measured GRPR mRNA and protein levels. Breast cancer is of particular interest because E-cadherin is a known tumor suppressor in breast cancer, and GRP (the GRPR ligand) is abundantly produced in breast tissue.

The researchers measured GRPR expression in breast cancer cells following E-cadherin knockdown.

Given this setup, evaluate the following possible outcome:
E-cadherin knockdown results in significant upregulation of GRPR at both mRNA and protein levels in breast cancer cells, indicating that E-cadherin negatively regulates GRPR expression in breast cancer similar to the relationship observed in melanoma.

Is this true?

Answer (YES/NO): YES